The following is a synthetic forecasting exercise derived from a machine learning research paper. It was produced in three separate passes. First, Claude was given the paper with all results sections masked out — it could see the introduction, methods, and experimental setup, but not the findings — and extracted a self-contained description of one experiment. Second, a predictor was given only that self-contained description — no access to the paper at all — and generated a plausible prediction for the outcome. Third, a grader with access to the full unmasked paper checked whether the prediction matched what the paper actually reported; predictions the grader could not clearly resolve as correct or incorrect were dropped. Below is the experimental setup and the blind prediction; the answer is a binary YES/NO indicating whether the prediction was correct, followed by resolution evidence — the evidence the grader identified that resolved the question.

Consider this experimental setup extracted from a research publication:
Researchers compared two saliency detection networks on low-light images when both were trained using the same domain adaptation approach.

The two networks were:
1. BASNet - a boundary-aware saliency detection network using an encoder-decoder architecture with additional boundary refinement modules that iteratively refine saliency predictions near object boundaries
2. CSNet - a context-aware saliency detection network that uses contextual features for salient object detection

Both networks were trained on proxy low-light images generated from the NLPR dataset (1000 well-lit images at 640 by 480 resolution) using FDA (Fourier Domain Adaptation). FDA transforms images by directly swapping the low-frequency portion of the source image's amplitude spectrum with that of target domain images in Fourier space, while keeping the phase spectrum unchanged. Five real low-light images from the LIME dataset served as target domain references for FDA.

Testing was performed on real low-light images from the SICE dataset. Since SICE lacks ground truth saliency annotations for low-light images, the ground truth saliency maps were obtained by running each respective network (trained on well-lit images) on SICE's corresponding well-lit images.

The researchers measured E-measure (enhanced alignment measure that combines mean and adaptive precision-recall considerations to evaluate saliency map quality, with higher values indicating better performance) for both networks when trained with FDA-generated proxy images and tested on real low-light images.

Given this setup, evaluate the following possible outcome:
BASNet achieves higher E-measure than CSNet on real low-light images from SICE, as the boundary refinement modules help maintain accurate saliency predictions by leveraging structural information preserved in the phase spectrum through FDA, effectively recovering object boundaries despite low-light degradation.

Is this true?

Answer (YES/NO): YES